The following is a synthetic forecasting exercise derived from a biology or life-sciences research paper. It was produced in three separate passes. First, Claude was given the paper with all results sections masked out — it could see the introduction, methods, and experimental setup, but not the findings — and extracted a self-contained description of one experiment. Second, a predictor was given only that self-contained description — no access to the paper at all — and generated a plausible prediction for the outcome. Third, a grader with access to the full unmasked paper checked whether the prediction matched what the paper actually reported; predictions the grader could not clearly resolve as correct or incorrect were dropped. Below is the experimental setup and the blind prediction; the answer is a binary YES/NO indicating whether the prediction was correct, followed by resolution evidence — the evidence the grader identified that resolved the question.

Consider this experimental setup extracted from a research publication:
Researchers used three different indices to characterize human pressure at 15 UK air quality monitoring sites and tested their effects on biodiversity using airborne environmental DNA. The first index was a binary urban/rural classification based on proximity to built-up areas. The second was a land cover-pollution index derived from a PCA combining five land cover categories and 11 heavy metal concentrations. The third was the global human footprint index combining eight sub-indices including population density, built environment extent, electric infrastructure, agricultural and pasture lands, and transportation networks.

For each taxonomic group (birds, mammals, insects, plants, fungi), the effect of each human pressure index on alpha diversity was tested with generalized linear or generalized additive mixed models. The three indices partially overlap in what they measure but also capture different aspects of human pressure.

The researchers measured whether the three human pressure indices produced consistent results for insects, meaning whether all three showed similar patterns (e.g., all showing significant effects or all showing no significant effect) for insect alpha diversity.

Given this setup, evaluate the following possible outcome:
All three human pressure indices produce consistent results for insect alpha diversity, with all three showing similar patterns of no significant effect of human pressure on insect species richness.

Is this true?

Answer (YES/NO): NO